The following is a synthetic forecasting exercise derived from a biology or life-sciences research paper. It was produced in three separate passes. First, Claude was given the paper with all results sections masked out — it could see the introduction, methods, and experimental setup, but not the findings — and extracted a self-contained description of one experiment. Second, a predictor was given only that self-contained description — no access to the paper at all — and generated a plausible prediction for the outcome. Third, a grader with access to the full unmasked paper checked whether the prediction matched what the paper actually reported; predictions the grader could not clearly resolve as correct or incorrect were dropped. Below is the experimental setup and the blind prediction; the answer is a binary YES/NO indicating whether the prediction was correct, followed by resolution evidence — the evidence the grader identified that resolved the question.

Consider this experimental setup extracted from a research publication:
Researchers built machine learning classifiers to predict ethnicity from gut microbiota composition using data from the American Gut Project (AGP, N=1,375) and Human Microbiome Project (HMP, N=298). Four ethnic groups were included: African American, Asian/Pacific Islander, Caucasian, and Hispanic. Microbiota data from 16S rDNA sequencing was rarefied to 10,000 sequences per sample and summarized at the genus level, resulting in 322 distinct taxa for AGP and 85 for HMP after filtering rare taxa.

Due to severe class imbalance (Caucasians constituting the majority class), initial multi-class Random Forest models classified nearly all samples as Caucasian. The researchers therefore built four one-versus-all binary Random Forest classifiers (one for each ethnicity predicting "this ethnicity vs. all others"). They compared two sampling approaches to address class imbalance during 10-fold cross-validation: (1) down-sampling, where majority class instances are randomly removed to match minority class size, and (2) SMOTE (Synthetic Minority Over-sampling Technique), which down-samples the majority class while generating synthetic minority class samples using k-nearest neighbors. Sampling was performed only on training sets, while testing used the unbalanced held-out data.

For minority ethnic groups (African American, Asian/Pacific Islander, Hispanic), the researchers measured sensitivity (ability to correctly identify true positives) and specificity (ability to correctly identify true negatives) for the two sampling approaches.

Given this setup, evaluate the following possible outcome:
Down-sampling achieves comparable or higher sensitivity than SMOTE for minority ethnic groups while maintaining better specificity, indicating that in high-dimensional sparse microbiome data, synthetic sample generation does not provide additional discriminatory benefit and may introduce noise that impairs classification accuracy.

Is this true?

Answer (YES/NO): NO